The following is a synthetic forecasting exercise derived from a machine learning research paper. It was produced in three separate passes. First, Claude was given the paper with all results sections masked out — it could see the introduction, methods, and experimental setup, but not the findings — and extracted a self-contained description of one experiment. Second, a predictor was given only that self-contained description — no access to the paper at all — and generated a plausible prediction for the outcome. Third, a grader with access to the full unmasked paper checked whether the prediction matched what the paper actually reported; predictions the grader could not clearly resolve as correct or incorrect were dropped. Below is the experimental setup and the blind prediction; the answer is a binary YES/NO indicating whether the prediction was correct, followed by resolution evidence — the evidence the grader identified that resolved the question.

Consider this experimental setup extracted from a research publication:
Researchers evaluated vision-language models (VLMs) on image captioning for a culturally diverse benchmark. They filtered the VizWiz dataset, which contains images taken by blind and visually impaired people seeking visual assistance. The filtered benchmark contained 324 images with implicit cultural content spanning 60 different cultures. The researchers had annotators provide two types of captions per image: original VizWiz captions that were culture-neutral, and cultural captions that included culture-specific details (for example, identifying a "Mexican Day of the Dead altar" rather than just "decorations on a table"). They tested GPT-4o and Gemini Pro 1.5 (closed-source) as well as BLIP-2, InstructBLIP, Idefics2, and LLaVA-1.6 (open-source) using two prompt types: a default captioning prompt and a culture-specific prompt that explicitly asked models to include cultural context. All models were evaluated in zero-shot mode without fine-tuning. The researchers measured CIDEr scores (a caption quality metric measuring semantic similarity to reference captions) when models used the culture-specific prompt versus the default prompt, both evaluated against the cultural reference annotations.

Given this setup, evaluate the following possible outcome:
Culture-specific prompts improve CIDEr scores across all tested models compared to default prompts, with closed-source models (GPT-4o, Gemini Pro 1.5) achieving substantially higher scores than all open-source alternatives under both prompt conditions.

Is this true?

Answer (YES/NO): NO